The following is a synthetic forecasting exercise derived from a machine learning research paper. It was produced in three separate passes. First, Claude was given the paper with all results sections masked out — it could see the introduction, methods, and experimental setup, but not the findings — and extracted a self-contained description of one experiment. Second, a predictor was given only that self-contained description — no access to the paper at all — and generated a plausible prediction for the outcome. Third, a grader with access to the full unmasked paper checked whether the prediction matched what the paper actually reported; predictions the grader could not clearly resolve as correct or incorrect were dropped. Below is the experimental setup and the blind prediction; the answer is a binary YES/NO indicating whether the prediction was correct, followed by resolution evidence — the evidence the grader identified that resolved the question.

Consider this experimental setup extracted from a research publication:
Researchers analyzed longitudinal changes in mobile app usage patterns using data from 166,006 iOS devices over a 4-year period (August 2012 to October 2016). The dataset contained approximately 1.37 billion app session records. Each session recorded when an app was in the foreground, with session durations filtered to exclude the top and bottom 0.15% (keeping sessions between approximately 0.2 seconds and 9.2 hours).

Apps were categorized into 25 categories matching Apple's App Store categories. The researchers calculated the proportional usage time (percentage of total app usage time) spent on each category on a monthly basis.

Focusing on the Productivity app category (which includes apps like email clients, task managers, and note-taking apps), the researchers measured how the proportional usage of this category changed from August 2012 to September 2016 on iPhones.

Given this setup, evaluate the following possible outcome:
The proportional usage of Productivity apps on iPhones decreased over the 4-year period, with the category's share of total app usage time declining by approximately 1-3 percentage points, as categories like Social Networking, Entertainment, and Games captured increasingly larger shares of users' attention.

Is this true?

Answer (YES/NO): NO